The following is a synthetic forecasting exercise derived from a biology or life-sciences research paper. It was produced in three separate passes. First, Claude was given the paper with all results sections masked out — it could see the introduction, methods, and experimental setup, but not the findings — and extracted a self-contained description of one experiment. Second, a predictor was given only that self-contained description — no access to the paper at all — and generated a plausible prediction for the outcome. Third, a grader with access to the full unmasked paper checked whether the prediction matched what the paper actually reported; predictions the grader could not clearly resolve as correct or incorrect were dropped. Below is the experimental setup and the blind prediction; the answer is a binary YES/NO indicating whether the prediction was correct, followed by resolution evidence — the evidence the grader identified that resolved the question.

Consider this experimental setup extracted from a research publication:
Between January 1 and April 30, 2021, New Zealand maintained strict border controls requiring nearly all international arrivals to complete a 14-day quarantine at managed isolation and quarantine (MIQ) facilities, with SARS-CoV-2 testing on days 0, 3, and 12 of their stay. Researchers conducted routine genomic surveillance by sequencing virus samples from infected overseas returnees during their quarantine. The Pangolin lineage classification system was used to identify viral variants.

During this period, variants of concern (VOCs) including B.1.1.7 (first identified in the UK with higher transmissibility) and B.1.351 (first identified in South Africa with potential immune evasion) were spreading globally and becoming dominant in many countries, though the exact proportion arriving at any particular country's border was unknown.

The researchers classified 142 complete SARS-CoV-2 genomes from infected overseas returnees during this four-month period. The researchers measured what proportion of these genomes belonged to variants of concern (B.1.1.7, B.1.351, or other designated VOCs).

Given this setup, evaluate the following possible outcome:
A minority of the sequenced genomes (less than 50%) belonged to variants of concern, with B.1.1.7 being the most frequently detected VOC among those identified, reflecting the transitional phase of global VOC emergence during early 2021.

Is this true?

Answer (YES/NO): NO